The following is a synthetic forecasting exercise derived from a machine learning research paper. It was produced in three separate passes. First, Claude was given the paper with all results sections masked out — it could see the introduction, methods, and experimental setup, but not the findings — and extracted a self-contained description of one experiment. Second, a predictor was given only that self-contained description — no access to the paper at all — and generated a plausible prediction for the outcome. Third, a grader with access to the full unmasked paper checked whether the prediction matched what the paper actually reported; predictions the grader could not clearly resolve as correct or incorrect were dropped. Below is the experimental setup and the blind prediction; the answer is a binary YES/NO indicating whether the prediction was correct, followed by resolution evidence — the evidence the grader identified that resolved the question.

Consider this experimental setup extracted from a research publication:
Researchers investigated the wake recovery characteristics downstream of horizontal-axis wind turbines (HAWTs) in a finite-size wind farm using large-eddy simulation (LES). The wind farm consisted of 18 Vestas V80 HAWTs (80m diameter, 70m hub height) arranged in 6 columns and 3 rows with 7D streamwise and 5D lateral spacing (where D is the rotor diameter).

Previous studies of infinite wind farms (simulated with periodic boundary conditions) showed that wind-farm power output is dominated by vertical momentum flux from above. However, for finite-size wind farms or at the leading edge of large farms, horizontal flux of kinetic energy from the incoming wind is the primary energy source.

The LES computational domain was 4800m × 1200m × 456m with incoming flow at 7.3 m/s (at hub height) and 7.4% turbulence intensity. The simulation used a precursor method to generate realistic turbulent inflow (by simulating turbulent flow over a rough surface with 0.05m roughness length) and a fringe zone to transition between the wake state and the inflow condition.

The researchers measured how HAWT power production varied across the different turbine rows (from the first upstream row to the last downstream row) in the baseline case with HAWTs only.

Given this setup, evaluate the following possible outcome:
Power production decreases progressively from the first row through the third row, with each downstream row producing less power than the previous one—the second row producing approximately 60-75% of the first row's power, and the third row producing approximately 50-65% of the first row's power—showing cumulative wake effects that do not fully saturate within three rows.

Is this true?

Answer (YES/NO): NO